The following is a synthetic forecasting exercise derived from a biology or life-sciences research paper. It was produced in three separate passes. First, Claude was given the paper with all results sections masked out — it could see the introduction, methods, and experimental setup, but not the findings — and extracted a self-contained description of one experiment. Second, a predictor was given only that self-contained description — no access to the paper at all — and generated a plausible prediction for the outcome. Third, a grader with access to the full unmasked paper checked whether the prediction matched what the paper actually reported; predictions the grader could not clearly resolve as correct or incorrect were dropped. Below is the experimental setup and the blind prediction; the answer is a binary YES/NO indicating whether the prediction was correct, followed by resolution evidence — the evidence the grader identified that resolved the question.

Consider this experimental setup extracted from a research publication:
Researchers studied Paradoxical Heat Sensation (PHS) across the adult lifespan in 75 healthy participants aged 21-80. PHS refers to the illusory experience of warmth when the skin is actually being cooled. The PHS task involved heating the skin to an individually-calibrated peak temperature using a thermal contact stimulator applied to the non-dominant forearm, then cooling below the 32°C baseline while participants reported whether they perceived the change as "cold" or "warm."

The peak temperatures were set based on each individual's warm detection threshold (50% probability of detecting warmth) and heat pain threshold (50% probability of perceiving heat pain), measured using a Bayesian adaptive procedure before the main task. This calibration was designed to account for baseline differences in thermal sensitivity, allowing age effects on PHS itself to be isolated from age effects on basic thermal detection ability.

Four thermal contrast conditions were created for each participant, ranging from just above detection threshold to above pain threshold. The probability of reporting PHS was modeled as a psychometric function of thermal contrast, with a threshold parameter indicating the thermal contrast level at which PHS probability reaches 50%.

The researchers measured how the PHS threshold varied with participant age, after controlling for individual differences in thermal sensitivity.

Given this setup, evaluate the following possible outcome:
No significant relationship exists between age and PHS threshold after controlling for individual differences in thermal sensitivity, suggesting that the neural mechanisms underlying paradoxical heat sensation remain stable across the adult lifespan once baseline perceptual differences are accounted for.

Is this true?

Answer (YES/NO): NO